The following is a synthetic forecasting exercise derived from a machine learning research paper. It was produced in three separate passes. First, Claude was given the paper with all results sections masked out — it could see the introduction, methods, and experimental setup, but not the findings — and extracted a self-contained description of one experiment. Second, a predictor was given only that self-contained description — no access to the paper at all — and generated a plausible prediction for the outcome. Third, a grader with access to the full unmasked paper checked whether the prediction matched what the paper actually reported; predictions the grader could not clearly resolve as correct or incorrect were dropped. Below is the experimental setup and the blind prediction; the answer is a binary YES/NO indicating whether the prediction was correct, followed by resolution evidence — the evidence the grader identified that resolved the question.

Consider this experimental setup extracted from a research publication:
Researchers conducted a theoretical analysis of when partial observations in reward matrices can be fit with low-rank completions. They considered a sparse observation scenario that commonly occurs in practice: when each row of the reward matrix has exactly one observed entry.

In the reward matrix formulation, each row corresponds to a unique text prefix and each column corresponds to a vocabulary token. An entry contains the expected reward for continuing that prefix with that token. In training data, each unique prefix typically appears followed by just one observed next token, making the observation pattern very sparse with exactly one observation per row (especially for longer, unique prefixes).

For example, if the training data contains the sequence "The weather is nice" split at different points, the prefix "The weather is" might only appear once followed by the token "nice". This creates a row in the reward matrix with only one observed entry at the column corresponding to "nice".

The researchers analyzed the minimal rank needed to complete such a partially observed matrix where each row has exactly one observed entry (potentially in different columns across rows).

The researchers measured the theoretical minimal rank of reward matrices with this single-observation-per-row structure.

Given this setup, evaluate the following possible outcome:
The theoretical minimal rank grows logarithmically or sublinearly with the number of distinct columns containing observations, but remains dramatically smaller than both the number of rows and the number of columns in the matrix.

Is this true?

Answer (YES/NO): NO